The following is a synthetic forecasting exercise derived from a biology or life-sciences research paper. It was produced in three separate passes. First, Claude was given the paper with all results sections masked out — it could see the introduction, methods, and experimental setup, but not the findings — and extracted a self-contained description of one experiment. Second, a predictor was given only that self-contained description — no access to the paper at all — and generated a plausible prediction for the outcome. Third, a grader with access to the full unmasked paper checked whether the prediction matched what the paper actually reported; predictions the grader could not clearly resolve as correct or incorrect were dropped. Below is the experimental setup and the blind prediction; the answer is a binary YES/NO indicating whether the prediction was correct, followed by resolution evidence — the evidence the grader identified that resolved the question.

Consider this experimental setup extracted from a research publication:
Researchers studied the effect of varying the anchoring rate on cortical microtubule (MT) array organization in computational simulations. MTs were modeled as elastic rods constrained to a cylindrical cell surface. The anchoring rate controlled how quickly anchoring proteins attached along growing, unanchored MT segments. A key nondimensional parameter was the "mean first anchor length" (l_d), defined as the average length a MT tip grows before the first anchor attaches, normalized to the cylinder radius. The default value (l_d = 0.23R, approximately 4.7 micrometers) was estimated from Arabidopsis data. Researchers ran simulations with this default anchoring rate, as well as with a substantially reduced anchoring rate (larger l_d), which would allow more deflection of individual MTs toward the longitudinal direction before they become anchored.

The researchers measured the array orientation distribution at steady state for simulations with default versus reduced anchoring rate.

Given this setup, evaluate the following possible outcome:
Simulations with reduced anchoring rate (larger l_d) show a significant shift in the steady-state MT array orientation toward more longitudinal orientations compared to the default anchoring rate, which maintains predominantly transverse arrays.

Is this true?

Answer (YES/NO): NO